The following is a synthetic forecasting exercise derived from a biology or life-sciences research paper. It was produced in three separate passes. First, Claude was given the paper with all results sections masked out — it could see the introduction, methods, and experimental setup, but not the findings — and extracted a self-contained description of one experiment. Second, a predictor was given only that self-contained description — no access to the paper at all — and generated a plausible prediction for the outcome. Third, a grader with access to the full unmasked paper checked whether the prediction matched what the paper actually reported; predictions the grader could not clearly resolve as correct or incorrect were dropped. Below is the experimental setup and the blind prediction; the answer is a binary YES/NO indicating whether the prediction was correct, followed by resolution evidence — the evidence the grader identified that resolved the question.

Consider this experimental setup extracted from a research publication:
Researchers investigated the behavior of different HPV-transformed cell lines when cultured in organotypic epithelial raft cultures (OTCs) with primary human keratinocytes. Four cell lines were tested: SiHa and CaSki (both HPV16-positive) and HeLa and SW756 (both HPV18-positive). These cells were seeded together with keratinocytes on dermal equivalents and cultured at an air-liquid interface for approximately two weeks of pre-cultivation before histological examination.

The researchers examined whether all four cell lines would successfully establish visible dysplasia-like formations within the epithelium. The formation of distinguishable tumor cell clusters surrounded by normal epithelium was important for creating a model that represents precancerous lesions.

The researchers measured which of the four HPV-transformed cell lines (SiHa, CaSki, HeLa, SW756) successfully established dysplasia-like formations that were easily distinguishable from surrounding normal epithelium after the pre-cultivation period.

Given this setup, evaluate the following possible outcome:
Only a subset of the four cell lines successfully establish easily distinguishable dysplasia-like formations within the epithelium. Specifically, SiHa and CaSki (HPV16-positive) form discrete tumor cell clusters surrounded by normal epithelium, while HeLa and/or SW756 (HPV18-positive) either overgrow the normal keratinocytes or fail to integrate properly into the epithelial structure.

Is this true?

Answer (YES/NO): NO